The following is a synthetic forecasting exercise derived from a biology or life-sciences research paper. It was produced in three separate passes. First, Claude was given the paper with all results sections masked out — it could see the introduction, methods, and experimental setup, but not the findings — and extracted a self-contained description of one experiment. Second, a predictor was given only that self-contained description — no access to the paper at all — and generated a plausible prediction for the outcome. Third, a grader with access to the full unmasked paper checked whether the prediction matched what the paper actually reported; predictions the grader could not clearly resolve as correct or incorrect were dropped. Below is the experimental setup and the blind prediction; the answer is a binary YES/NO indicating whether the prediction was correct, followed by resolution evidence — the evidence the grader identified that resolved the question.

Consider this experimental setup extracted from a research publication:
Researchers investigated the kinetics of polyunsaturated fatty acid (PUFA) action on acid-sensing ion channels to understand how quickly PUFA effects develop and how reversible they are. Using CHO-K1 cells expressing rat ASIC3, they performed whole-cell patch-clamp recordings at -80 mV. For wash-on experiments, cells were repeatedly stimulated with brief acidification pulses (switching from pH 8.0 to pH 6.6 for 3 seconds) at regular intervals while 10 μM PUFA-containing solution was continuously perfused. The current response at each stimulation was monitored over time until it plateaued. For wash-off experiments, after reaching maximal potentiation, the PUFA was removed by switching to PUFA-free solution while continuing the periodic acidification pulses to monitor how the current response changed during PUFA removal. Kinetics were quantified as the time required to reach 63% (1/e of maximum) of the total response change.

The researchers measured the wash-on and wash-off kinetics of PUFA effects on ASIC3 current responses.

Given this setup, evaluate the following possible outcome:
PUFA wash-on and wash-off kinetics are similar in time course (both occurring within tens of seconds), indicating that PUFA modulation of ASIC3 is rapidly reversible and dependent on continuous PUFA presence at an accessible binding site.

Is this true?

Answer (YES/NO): NO